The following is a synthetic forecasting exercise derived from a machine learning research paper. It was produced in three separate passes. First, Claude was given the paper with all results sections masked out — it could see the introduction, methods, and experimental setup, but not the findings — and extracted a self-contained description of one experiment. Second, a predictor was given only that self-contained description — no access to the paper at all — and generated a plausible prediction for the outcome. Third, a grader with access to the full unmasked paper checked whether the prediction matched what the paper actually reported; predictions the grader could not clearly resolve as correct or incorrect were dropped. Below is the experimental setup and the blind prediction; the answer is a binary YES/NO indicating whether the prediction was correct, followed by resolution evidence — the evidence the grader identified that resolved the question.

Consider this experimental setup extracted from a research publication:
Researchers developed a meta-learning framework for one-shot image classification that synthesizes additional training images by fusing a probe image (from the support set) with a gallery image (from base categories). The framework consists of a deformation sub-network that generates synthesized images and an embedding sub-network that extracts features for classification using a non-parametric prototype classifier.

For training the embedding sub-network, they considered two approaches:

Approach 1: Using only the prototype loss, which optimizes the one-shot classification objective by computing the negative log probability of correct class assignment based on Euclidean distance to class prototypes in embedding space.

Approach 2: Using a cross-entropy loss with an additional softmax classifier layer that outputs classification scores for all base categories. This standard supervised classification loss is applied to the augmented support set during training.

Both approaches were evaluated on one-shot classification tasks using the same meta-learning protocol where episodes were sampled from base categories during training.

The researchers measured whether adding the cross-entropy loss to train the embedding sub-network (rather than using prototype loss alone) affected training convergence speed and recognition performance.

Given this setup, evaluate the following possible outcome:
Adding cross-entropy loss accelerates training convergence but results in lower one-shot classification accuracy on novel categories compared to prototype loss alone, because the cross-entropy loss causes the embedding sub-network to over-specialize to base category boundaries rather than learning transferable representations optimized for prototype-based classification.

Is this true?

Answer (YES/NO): NO